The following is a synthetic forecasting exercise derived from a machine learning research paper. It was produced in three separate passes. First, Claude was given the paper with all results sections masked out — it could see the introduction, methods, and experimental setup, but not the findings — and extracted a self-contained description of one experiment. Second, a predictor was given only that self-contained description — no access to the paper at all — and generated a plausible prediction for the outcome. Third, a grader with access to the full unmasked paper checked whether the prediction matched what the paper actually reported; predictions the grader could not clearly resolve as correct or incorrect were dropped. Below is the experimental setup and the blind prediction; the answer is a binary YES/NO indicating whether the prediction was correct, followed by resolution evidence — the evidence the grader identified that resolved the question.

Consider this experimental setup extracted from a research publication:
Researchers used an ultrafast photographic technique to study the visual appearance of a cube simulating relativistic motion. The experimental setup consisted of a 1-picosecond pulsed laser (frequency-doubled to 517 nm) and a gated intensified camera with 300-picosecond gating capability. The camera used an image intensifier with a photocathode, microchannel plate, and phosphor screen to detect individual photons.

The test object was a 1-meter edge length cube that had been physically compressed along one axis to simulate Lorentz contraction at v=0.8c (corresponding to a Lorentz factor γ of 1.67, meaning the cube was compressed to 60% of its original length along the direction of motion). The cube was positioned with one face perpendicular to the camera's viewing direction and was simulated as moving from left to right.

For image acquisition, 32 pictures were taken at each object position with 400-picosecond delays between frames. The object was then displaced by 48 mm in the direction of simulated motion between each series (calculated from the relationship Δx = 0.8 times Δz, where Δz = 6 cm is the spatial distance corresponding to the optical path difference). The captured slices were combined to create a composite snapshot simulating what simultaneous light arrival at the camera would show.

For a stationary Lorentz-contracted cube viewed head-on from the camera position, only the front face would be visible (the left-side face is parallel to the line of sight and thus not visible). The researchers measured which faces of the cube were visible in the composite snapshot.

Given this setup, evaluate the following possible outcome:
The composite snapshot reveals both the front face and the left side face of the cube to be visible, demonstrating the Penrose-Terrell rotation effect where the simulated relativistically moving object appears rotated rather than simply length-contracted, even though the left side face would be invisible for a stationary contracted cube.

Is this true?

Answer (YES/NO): YES